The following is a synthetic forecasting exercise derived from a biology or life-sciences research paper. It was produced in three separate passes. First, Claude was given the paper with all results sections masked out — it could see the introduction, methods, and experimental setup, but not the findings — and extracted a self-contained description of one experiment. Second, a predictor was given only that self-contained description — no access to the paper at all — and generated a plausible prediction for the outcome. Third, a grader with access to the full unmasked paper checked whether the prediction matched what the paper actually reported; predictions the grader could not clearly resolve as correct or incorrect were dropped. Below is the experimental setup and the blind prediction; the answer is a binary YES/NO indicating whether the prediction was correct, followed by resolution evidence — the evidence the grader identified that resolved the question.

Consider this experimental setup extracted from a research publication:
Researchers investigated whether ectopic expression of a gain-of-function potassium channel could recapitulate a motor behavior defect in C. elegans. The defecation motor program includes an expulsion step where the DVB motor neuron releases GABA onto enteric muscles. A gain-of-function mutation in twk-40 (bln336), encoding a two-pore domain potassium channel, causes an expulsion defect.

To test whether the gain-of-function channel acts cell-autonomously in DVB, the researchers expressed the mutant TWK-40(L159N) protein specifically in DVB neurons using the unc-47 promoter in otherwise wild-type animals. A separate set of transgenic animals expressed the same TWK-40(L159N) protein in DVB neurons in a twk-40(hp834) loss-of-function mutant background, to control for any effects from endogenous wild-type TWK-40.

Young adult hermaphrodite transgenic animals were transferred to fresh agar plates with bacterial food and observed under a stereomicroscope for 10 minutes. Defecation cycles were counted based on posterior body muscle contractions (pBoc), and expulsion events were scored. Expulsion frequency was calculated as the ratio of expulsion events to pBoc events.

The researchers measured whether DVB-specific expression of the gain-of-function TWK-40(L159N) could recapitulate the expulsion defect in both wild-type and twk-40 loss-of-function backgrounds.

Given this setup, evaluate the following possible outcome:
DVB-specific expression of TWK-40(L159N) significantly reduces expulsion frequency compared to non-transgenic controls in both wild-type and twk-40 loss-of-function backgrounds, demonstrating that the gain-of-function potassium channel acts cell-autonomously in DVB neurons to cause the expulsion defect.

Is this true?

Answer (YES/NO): YES